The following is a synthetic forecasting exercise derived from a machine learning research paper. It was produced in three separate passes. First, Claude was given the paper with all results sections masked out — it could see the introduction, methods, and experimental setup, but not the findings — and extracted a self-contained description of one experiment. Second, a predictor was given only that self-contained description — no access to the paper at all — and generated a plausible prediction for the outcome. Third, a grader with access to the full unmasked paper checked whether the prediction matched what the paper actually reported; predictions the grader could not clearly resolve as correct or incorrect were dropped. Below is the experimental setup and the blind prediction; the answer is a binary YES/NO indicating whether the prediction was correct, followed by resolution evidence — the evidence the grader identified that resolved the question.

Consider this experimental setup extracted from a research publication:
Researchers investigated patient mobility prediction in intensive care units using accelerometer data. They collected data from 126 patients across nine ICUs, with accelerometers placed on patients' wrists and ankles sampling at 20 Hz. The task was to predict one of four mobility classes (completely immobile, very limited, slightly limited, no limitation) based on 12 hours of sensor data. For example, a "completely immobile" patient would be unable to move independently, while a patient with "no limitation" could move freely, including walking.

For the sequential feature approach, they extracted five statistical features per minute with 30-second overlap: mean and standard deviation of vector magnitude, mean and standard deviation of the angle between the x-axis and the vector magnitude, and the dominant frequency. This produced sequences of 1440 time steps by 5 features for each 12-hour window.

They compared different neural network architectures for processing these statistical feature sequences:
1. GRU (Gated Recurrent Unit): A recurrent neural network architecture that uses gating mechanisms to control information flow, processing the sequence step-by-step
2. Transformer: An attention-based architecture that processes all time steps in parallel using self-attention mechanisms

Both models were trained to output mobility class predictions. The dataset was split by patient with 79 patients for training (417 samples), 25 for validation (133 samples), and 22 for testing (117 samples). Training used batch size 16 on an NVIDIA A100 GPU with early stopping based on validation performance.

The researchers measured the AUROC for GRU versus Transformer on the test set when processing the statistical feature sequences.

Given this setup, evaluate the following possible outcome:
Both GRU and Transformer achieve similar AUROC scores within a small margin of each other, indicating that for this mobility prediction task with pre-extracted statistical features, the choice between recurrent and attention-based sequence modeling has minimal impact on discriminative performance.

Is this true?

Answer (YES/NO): NO